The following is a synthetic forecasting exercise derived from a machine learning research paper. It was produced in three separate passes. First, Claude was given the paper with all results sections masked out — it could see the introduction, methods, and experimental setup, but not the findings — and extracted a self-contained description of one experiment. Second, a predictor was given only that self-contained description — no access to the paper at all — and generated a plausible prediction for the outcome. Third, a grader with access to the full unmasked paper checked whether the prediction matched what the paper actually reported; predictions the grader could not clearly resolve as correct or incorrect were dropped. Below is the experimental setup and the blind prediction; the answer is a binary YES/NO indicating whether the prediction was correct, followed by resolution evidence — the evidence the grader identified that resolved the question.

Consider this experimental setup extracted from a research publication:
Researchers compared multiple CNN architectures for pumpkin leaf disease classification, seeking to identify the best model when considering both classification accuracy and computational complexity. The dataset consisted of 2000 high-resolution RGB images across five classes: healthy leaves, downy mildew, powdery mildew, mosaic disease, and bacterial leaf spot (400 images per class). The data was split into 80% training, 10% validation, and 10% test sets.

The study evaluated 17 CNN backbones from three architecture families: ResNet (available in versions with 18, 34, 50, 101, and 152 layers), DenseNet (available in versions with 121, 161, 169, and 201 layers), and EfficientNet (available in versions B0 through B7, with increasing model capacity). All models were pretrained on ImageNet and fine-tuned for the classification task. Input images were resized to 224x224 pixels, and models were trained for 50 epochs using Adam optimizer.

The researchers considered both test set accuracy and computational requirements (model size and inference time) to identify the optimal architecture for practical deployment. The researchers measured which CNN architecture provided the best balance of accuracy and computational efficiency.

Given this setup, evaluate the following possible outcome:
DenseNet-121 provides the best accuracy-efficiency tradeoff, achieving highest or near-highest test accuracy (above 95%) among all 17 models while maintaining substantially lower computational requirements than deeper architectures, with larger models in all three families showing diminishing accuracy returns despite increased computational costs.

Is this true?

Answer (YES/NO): NO